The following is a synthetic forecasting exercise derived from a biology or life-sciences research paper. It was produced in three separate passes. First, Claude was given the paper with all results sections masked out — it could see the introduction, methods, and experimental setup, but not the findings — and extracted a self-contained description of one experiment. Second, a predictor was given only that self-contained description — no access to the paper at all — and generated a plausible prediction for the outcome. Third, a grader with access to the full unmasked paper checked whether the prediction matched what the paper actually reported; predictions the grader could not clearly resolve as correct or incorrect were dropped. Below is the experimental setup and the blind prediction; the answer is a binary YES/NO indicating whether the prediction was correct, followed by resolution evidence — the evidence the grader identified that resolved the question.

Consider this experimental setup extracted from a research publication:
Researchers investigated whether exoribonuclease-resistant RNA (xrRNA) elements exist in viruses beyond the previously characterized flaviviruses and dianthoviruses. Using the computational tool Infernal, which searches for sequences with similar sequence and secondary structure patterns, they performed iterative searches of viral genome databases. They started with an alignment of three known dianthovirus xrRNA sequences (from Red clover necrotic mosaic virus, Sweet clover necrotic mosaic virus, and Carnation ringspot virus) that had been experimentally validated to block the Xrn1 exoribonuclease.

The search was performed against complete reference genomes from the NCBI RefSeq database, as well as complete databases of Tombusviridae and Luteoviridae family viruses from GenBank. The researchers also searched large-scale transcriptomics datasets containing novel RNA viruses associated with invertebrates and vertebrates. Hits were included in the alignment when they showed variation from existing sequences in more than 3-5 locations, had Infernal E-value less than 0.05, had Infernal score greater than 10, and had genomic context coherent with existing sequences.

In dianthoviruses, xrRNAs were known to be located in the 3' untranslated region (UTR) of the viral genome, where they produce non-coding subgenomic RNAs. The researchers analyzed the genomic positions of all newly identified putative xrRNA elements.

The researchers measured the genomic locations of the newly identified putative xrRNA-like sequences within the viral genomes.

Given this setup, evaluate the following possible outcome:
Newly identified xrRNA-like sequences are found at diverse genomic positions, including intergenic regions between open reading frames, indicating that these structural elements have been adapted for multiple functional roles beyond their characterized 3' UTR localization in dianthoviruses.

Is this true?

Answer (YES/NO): YES